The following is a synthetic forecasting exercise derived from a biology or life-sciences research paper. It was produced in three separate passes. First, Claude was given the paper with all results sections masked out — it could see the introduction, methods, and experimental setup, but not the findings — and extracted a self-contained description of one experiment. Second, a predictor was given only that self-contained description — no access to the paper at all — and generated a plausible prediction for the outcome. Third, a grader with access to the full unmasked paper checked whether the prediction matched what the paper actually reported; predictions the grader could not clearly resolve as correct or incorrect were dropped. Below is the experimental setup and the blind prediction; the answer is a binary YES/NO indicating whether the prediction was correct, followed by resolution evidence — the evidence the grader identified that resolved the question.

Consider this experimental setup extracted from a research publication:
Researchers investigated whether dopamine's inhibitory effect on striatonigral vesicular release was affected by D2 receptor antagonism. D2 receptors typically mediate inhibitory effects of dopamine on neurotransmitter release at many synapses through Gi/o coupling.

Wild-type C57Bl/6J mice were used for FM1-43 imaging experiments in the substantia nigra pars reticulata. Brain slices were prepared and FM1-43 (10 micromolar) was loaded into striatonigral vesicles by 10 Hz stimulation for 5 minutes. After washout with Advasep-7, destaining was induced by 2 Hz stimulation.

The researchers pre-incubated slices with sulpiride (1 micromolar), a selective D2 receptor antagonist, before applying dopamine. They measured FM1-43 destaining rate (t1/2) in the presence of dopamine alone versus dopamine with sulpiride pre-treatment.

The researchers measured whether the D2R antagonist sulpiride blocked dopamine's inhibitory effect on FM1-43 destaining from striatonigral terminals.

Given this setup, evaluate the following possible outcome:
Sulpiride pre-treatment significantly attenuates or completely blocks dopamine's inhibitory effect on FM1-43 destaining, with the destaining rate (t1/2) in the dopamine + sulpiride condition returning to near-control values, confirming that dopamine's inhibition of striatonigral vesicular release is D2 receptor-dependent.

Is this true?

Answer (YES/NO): NO